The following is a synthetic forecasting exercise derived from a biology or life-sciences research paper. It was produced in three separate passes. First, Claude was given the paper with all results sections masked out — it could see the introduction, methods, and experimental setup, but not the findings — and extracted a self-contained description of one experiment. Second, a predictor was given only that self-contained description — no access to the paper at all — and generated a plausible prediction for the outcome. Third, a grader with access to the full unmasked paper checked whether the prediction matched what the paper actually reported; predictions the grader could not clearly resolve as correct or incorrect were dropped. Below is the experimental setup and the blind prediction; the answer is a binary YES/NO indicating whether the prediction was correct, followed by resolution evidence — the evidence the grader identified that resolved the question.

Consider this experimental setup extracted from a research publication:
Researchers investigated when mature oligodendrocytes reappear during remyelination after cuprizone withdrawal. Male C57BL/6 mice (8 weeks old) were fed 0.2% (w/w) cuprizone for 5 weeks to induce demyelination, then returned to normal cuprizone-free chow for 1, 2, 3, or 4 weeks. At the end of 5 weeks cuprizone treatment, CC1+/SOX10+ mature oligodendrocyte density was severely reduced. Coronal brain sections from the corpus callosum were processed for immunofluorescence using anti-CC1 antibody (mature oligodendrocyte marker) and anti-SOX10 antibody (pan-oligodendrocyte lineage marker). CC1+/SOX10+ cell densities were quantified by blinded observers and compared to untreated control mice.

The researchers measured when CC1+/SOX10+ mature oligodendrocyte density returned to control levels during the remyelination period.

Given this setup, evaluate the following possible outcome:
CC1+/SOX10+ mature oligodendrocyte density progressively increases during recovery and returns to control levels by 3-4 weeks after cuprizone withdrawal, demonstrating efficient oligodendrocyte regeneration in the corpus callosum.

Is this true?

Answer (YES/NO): NO